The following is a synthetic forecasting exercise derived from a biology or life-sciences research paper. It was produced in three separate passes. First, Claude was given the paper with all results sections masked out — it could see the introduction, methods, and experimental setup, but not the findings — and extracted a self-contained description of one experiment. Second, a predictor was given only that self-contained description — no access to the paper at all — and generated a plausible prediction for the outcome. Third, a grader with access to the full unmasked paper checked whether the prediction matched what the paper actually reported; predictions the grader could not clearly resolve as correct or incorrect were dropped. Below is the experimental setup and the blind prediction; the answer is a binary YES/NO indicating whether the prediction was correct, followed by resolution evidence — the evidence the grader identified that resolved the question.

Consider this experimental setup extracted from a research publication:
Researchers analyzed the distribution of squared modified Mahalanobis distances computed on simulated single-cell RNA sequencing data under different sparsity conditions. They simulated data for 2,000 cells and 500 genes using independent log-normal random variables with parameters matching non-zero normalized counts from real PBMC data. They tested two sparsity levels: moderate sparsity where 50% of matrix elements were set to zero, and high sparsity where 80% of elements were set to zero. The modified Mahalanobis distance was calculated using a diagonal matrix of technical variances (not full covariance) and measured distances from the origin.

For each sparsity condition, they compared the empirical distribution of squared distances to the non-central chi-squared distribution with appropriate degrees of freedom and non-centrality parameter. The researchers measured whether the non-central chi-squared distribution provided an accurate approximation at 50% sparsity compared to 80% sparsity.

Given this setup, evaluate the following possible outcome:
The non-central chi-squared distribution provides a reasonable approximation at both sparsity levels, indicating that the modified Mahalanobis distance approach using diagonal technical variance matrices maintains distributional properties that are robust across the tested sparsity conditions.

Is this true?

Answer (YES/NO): NO